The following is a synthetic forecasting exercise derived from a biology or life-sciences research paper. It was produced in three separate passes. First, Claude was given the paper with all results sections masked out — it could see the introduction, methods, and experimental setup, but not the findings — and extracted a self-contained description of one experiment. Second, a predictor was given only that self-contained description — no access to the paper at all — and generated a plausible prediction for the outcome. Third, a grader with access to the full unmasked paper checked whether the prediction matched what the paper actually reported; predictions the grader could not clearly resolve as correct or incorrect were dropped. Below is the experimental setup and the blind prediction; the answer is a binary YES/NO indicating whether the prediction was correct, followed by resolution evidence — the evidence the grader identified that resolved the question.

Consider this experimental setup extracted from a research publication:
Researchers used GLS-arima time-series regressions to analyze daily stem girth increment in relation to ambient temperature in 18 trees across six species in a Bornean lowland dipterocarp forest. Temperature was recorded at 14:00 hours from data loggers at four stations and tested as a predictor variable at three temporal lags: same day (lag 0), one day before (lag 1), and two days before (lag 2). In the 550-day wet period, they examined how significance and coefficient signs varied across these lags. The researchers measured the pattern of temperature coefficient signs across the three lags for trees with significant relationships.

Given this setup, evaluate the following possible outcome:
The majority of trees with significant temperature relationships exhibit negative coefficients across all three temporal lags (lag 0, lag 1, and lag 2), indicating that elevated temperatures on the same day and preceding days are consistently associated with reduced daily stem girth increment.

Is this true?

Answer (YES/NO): NO